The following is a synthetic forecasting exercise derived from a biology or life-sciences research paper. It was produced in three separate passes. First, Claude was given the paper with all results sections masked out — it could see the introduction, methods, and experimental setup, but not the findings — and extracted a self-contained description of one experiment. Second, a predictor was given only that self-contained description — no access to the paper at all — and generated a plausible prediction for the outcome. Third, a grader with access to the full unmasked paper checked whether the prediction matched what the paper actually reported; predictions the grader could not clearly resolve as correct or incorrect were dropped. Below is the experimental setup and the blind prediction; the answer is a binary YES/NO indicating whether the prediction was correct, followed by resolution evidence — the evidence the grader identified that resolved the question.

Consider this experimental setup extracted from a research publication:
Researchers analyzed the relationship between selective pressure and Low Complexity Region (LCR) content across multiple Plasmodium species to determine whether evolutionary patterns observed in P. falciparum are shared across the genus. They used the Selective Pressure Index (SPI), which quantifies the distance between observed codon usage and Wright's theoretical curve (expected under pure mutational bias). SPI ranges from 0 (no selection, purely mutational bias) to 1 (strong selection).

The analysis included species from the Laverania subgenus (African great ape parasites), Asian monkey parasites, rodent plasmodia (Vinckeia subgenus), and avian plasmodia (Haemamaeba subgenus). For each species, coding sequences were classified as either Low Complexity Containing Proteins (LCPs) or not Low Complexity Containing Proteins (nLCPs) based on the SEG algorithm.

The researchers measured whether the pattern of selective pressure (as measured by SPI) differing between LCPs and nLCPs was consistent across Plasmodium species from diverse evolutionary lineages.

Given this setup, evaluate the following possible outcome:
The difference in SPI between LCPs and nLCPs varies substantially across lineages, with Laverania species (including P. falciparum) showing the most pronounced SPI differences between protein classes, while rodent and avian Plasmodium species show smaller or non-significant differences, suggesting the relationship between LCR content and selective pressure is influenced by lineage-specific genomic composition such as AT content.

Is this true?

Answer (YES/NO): NO